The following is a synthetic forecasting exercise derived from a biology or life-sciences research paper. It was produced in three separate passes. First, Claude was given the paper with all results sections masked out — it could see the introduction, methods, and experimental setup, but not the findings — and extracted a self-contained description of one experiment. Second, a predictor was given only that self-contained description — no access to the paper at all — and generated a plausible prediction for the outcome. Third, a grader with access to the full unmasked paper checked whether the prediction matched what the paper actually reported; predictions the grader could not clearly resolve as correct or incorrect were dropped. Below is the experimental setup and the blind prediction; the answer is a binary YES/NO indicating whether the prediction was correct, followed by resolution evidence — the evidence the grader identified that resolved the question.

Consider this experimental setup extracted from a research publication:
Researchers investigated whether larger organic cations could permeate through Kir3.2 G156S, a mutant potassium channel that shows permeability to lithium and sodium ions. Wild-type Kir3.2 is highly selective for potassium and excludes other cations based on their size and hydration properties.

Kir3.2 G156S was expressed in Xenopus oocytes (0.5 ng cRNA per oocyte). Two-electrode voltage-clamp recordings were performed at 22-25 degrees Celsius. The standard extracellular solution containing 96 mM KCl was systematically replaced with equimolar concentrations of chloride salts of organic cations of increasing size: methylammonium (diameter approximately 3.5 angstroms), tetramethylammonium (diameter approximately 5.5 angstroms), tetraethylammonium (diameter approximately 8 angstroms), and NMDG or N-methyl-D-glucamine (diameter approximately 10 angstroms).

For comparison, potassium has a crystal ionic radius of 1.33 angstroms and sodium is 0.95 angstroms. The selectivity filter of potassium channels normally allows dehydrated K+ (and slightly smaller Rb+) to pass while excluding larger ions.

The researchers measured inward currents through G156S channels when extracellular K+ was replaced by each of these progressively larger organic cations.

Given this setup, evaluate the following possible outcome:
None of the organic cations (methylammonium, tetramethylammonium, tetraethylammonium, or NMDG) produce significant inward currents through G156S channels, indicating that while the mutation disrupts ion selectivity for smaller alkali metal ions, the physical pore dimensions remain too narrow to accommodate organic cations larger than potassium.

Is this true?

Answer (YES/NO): NO